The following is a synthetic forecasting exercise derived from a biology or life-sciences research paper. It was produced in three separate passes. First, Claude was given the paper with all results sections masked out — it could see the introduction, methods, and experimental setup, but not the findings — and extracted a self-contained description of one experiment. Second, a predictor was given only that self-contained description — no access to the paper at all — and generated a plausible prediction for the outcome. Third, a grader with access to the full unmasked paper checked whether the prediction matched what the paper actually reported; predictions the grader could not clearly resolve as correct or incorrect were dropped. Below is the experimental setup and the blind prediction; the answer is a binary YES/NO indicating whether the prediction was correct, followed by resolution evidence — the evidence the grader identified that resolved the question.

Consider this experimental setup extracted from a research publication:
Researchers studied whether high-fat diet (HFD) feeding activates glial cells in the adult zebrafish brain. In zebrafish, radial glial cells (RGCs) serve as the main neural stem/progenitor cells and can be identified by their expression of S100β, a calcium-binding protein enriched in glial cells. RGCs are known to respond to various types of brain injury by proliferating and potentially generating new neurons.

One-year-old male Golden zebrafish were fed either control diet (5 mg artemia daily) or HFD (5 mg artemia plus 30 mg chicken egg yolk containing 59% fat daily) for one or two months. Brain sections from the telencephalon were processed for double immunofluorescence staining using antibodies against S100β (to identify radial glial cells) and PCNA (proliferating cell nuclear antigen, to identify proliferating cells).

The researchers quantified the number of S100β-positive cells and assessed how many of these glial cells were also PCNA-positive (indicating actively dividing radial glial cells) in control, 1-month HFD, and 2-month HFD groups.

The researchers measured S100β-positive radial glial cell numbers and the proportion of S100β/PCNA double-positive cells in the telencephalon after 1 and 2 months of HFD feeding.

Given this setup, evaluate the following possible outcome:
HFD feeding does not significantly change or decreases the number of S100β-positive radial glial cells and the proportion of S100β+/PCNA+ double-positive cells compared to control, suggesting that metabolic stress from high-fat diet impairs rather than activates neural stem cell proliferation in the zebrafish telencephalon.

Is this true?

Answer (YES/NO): NO